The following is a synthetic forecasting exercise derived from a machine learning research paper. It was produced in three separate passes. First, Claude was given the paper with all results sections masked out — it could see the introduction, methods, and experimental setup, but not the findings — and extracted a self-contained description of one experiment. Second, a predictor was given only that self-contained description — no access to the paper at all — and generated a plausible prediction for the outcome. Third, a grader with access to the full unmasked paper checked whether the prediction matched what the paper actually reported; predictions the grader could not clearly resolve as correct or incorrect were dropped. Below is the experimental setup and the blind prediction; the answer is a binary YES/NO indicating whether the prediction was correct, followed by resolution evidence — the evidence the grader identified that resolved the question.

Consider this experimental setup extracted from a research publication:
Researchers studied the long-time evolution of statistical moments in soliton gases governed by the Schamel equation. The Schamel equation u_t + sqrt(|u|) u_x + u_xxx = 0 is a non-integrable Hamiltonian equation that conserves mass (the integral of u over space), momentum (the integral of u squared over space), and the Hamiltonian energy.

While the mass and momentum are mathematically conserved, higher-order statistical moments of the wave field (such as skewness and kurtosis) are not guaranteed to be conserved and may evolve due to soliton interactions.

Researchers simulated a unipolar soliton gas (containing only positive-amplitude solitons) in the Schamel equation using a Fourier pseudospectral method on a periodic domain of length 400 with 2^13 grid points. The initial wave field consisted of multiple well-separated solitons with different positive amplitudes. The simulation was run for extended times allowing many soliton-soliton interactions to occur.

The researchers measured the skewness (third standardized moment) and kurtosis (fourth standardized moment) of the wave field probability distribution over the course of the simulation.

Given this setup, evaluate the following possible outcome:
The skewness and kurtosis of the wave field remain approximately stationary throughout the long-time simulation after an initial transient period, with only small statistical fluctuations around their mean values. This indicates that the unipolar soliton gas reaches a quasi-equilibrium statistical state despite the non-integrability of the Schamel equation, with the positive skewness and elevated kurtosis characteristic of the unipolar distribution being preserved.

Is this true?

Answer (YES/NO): YES